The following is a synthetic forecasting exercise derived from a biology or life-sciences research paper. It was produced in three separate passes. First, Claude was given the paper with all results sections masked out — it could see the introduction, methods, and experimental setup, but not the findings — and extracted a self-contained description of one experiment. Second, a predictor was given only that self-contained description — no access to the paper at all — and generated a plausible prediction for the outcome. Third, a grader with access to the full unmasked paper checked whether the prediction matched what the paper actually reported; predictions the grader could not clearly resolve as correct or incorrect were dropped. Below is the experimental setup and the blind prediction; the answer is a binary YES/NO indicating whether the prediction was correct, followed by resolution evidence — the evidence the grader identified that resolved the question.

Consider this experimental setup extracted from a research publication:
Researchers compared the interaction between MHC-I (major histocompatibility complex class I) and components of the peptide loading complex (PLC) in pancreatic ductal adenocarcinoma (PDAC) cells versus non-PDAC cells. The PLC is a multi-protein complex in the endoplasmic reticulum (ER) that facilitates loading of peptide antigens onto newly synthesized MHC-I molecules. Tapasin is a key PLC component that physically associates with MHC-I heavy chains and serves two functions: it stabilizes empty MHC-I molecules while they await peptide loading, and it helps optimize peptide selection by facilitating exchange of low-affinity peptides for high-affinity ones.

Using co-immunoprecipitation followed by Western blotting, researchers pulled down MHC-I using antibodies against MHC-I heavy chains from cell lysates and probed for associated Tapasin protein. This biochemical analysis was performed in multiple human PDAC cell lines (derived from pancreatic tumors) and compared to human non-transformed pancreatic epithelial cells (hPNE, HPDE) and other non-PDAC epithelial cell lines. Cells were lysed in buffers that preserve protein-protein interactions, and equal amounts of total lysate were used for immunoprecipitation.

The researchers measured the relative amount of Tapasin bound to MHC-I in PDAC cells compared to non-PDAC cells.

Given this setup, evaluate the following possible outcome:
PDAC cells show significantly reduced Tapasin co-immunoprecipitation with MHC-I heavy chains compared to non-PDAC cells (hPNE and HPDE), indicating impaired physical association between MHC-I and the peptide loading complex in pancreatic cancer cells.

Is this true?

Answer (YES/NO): NO